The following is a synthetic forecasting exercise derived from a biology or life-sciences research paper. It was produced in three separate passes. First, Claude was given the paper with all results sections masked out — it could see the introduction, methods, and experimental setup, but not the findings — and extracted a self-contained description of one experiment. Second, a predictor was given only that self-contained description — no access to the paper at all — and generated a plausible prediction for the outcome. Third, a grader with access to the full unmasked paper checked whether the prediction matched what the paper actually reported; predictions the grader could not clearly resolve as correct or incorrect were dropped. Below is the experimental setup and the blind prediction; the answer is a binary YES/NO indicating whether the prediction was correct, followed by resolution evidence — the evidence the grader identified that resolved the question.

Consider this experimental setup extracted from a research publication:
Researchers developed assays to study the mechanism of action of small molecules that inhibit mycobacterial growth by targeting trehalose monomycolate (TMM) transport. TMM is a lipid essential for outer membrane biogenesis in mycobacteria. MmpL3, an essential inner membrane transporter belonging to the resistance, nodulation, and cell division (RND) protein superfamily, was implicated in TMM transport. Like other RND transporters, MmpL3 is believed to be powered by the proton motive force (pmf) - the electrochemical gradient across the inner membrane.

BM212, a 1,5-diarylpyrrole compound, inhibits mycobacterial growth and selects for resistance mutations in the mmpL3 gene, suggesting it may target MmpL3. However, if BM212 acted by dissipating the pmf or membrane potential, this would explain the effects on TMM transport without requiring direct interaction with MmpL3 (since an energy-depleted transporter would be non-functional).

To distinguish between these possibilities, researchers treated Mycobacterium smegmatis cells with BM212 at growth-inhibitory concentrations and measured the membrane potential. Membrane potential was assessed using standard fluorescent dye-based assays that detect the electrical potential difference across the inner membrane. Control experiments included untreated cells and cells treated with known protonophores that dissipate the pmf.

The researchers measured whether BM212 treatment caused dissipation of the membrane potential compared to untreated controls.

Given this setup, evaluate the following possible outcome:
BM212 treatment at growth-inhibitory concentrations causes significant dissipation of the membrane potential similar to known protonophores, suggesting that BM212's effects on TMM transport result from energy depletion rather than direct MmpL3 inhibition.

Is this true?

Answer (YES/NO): NO